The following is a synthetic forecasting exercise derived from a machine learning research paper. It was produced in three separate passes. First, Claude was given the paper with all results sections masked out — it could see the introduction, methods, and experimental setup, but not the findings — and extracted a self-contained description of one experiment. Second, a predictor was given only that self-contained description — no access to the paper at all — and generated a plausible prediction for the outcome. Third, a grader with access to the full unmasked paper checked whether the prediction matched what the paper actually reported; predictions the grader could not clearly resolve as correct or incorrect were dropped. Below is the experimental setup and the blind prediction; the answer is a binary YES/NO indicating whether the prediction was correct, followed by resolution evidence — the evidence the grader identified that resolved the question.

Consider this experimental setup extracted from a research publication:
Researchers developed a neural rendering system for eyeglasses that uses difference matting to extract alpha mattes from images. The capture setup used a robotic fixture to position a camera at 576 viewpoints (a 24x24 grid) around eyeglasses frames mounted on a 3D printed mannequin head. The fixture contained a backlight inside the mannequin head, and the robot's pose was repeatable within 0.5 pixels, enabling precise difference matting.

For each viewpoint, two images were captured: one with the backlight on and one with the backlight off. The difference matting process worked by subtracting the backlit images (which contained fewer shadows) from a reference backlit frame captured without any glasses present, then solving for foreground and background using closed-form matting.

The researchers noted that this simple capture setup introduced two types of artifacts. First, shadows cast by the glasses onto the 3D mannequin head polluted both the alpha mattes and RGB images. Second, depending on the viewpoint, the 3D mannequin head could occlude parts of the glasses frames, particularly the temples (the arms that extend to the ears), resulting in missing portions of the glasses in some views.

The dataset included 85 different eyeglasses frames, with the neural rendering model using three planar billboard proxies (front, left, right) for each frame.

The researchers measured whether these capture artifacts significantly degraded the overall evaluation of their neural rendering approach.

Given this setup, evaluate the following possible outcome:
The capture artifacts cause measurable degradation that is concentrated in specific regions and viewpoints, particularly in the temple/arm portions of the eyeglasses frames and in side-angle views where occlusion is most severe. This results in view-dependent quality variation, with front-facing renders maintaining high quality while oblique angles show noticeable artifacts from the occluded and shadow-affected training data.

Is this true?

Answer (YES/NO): NO